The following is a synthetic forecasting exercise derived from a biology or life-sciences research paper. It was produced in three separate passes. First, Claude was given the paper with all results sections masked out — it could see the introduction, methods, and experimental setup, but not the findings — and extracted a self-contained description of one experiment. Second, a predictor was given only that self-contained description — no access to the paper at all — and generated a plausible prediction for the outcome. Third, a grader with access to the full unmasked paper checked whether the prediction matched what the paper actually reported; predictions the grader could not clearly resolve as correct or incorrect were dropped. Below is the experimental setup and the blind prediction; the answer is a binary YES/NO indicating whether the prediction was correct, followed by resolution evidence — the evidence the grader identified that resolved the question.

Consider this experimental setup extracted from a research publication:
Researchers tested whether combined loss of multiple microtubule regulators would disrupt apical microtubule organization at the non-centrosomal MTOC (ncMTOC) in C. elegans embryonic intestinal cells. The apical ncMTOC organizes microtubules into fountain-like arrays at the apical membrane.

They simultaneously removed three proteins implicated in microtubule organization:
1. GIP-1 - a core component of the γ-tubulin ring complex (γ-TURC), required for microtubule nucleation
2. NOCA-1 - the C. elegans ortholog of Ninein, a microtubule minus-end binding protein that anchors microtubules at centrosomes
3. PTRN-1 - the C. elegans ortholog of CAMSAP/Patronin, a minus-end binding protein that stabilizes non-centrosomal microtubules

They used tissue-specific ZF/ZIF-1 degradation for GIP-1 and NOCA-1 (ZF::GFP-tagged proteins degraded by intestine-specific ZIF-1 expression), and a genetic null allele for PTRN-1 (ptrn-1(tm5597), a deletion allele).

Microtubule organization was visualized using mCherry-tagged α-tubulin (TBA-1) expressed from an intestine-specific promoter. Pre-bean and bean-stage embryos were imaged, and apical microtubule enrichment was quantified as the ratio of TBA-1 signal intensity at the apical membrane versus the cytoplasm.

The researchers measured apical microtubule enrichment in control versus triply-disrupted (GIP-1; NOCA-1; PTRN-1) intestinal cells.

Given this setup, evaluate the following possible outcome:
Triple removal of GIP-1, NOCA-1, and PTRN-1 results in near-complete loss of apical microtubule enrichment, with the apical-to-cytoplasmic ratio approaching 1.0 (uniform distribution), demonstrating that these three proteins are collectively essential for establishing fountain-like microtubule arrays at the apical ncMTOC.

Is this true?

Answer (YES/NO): NO